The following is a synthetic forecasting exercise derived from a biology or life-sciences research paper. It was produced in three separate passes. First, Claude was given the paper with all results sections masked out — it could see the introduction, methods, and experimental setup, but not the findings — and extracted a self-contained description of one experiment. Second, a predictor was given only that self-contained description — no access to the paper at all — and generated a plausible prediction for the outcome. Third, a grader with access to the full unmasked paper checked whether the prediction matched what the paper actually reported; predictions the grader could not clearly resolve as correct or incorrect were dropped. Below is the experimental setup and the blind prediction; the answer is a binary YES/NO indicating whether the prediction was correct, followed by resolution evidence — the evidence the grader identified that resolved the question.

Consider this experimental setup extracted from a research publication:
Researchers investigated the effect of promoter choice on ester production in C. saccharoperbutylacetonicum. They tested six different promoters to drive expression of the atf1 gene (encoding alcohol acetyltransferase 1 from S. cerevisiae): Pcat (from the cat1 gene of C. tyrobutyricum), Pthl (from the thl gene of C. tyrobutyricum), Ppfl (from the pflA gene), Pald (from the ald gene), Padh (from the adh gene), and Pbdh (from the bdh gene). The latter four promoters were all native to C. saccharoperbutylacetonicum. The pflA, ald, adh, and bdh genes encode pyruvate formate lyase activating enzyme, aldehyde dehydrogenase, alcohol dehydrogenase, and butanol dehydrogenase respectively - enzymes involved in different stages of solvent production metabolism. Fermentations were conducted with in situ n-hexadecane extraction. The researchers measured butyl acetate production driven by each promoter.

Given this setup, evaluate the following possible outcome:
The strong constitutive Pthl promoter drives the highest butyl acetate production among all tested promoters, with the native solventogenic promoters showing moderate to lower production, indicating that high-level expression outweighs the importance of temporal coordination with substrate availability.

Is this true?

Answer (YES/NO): NO